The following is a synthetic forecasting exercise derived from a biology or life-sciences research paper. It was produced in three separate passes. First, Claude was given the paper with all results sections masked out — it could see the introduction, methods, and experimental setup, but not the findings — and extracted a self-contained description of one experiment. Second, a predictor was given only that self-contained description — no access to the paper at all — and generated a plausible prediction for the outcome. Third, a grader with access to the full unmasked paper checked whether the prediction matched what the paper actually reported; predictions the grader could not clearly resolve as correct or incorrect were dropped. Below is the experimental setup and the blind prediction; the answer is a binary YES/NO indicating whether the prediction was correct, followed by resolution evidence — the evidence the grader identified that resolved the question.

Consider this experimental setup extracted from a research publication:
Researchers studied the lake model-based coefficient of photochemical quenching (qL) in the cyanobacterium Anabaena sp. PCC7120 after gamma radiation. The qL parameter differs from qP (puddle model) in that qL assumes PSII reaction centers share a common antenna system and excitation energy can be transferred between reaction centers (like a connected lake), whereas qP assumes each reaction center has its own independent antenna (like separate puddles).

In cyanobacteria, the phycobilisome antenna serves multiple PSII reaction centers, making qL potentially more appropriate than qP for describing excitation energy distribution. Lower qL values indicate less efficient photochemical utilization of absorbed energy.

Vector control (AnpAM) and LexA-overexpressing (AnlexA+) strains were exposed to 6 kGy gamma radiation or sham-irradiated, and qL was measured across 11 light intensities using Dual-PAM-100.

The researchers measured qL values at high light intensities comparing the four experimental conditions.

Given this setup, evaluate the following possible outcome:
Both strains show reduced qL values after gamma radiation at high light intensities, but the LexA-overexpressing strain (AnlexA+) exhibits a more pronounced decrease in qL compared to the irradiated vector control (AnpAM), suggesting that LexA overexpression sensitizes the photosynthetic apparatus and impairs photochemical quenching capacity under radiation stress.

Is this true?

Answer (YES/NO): NO